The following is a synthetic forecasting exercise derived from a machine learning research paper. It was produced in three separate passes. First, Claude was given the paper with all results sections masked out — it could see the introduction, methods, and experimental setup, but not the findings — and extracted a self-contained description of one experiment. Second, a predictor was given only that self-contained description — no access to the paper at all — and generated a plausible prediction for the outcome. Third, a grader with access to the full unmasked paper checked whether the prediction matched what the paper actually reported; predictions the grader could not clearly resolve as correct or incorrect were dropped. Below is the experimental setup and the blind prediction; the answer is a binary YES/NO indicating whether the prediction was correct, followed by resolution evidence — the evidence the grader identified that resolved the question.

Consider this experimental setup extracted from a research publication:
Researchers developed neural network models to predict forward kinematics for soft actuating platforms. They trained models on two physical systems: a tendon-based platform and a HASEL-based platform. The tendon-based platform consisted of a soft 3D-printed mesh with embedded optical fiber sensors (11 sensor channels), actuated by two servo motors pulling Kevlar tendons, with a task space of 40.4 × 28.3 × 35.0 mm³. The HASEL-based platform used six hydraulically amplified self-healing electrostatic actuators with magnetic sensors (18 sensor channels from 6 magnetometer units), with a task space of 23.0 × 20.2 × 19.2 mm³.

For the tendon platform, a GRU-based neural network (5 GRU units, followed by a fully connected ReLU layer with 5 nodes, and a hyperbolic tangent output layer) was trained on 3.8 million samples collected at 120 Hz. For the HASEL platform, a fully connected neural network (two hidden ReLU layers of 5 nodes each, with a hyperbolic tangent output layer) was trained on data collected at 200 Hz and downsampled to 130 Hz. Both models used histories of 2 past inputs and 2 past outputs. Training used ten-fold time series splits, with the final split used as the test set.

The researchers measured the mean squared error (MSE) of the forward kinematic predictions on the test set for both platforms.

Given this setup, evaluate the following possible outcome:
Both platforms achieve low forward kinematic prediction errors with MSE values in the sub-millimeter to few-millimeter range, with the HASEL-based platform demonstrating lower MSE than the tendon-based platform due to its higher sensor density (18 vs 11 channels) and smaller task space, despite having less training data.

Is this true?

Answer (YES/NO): YES